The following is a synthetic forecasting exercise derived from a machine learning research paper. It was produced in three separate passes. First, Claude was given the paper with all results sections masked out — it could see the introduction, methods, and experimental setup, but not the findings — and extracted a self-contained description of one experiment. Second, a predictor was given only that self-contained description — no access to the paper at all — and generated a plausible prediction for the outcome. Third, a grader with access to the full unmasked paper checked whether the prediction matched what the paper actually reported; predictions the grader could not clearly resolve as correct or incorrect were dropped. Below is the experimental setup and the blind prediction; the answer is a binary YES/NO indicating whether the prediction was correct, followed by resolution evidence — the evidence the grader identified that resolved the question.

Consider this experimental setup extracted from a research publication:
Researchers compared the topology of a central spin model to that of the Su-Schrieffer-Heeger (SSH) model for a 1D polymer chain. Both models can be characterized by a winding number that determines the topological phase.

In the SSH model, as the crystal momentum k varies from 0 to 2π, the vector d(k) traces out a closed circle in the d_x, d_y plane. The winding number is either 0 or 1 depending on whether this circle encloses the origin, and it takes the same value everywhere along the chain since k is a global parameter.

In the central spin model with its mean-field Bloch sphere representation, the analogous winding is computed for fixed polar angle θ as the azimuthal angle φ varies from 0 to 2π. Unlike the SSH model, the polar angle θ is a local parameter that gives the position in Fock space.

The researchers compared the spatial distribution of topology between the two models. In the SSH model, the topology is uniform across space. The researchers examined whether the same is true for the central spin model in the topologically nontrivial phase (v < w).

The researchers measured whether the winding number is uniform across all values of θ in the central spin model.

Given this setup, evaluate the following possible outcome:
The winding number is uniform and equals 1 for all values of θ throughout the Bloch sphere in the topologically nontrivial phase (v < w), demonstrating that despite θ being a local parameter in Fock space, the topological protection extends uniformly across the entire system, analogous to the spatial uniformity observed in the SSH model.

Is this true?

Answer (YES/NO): NO